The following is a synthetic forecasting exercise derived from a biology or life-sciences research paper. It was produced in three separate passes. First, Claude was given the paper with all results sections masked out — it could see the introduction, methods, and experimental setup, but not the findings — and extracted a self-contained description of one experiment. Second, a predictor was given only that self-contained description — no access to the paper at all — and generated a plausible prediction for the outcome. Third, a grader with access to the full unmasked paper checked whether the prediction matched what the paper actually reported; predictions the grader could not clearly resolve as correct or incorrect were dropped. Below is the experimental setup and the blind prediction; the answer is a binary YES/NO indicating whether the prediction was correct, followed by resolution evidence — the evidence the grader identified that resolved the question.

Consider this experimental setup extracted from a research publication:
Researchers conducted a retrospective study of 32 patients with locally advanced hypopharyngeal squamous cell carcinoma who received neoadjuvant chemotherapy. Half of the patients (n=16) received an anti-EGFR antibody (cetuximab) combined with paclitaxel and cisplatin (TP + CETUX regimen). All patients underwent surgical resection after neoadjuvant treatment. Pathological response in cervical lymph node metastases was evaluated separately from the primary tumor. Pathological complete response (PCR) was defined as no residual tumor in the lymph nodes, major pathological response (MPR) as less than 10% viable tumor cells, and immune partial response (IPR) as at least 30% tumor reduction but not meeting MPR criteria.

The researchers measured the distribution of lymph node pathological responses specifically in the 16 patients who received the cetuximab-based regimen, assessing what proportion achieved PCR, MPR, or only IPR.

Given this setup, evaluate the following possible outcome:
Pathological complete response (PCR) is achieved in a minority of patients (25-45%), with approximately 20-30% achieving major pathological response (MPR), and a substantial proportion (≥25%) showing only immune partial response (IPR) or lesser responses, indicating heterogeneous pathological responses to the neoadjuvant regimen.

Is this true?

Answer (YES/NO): NO